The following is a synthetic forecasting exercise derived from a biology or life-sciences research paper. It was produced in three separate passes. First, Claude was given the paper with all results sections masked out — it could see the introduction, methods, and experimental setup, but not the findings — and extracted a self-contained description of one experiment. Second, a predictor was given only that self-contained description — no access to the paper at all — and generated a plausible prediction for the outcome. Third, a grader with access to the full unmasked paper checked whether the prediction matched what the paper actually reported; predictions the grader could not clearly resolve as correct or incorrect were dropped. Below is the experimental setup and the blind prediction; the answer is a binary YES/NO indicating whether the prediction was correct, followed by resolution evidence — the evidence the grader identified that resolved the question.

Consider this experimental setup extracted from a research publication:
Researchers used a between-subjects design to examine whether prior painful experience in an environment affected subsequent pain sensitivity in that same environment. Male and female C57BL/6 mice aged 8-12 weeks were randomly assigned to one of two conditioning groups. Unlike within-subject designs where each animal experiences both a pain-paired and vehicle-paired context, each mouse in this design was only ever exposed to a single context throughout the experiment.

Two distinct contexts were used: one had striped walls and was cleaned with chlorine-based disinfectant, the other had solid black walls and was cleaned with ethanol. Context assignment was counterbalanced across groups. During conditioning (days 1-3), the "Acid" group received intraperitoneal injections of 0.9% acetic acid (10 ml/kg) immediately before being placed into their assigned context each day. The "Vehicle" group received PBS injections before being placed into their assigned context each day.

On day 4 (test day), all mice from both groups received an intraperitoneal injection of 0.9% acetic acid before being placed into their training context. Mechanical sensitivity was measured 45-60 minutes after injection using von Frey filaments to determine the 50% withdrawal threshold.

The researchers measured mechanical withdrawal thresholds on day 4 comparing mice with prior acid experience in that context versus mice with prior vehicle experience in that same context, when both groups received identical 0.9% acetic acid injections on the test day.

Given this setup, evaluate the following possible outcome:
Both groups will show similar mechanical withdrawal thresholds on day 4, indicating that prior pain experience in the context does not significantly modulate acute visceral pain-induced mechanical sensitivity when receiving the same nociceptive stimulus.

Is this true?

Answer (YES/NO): NO